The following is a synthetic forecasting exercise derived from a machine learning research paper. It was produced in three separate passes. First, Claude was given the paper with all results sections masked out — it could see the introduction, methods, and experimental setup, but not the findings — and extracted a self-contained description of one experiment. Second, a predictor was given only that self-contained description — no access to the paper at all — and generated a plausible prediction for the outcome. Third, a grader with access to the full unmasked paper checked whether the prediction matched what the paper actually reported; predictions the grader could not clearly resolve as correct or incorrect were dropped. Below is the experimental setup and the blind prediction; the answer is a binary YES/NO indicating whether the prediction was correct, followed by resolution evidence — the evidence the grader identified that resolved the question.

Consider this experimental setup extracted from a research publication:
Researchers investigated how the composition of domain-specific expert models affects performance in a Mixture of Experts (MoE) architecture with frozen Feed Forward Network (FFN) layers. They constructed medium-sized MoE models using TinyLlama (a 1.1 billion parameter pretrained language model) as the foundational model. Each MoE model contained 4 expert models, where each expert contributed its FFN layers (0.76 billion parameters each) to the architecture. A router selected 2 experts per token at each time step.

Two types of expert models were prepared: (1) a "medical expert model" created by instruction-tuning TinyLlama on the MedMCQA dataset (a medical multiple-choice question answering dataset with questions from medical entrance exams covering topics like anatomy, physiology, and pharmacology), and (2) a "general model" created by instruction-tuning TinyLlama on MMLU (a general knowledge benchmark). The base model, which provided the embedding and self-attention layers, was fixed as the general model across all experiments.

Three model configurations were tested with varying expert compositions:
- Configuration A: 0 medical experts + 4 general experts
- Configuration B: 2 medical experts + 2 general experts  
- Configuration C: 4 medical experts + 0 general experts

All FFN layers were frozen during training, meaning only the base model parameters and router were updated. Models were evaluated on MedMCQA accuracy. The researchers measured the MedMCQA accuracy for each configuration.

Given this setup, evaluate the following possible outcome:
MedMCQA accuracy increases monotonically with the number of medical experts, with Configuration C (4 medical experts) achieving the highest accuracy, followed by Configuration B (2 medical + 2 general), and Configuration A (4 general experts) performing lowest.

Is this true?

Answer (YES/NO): YES